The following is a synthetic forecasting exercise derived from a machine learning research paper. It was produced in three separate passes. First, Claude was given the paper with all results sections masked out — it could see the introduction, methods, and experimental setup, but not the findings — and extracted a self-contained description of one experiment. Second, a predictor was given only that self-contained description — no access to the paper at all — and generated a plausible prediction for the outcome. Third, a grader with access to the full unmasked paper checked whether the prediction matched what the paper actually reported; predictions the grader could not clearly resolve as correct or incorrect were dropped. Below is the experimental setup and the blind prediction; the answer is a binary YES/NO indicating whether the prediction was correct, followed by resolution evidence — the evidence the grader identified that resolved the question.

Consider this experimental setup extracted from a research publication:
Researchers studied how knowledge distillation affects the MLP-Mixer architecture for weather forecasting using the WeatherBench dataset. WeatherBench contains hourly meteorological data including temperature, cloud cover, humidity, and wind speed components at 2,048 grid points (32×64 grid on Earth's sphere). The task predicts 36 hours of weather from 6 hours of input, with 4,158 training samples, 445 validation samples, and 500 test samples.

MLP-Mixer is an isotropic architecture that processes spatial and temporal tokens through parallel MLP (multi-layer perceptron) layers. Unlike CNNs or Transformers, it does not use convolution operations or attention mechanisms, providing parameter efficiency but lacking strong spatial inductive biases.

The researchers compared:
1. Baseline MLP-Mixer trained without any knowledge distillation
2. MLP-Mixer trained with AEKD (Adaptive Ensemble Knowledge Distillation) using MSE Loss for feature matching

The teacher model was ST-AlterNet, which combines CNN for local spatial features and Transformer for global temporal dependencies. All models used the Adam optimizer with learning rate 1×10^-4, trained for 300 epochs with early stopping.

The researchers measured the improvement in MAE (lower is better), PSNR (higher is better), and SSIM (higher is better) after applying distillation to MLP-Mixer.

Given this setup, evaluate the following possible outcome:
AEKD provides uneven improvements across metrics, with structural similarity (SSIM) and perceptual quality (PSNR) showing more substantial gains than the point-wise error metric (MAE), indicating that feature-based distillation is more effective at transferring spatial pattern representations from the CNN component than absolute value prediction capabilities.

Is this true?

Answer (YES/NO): NO